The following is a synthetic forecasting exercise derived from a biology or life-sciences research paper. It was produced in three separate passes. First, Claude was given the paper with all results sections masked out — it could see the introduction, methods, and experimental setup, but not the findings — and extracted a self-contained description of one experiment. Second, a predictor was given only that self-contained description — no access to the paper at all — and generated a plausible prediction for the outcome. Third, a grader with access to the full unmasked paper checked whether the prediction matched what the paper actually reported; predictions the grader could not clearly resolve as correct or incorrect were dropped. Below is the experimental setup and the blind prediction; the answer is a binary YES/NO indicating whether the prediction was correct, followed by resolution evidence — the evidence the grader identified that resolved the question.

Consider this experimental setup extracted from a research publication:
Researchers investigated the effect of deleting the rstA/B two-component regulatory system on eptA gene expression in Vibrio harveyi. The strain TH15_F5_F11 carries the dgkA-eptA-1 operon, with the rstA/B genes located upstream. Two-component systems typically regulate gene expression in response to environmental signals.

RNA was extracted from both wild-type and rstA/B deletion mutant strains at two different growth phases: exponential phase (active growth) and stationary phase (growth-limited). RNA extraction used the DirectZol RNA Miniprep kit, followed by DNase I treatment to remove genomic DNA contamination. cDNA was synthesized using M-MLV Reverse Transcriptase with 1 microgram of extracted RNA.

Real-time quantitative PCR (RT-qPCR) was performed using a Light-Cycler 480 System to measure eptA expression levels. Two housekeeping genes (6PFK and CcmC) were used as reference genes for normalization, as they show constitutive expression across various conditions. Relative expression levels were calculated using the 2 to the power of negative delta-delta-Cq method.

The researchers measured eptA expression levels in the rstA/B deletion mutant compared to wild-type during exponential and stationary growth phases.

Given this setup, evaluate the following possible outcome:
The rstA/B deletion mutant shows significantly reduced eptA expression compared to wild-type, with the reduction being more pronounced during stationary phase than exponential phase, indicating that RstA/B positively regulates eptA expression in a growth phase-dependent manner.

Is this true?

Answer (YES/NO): NO